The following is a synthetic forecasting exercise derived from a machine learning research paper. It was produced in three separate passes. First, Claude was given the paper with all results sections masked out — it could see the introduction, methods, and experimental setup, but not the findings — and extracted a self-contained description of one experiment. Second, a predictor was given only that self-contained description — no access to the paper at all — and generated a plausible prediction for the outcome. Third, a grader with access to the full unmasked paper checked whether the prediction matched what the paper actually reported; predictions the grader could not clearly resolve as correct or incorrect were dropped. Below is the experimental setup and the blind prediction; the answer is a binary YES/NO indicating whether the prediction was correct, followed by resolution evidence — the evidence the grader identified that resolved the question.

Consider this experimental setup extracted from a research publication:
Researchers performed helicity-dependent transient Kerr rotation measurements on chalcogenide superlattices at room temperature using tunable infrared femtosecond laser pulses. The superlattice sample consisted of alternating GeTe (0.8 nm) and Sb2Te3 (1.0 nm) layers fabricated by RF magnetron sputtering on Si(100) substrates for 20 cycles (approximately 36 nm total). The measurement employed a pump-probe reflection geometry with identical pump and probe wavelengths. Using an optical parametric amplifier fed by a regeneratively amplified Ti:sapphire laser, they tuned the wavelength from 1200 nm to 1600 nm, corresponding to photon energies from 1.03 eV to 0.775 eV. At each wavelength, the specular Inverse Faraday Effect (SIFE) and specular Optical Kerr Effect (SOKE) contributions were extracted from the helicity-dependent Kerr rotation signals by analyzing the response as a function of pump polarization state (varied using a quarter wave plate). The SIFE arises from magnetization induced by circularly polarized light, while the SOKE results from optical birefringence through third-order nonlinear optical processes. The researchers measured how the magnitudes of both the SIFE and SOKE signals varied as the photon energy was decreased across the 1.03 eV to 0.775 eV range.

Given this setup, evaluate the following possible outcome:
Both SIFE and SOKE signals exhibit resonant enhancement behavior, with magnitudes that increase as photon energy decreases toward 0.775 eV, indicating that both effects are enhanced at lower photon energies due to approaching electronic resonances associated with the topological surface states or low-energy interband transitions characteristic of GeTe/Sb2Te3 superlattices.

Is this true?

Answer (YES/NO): YES